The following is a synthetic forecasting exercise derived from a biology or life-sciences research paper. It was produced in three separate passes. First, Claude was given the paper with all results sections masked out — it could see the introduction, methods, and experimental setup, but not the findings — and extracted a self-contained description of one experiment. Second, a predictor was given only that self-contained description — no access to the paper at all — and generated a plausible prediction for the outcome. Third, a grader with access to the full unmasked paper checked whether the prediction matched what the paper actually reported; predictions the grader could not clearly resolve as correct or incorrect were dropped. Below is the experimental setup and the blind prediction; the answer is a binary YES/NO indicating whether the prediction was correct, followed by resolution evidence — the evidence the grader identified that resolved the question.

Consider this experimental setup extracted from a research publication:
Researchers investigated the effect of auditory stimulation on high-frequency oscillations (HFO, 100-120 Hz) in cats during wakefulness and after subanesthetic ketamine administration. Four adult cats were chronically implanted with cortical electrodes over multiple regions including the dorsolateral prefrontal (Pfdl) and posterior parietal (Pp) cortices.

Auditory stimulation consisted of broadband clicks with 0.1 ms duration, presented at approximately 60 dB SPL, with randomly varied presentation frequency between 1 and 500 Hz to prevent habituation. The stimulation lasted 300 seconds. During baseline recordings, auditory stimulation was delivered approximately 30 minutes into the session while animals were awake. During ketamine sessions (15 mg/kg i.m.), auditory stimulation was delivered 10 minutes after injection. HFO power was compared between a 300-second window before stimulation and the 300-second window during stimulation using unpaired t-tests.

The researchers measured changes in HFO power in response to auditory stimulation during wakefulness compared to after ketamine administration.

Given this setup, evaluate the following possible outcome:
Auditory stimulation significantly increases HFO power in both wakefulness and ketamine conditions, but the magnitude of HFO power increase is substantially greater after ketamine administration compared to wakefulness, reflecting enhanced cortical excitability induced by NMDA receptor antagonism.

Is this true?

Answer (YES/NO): NO